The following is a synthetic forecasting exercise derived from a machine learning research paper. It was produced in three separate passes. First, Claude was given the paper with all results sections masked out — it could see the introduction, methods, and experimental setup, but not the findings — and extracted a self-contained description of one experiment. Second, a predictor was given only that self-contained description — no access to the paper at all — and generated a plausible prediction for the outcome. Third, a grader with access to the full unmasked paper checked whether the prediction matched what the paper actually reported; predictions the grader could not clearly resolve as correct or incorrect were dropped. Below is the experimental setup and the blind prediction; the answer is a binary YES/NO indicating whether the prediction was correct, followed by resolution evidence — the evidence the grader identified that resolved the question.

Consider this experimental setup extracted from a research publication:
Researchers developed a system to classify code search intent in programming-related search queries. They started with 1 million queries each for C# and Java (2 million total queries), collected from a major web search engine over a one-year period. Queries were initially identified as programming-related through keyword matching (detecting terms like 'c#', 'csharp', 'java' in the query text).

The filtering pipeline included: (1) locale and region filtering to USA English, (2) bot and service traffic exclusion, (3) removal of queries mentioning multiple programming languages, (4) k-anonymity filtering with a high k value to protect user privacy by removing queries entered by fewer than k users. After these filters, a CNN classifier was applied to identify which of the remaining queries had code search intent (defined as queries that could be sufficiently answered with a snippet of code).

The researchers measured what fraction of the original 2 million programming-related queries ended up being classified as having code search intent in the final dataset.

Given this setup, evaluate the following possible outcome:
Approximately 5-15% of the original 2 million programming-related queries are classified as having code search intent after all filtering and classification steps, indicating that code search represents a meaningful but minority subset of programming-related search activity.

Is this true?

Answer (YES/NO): NO